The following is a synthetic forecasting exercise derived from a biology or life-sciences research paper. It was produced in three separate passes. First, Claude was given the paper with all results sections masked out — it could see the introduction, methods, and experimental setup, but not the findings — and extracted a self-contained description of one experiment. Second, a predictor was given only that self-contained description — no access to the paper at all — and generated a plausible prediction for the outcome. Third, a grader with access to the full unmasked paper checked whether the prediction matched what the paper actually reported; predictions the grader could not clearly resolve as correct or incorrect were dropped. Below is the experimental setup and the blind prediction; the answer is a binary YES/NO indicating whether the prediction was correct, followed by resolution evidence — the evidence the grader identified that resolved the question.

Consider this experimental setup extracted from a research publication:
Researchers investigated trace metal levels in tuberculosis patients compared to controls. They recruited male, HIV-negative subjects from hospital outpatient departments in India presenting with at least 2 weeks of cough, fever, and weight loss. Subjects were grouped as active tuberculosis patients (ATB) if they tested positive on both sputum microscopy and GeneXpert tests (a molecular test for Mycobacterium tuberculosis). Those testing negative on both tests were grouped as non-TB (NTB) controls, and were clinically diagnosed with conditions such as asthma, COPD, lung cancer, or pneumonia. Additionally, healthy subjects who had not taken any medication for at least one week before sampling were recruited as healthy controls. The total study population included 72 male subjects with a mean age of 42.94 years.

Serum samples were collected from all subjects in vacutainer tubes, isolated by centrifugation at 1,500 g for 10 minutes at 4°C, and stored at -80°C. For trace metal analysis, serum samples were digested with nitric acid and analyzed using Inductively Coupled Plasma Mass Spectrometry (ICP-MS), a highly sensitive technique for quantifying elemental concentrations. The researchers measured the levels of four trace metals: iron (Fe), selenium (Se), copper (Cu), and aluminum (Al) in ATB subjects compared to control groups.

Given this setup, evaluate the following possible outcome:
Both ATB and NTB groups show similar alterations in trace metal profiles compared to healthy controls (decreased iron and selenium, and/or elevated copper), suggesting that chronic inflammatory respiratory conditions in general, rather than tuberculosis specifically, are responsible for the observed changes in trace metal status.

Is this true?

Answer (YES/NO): NO